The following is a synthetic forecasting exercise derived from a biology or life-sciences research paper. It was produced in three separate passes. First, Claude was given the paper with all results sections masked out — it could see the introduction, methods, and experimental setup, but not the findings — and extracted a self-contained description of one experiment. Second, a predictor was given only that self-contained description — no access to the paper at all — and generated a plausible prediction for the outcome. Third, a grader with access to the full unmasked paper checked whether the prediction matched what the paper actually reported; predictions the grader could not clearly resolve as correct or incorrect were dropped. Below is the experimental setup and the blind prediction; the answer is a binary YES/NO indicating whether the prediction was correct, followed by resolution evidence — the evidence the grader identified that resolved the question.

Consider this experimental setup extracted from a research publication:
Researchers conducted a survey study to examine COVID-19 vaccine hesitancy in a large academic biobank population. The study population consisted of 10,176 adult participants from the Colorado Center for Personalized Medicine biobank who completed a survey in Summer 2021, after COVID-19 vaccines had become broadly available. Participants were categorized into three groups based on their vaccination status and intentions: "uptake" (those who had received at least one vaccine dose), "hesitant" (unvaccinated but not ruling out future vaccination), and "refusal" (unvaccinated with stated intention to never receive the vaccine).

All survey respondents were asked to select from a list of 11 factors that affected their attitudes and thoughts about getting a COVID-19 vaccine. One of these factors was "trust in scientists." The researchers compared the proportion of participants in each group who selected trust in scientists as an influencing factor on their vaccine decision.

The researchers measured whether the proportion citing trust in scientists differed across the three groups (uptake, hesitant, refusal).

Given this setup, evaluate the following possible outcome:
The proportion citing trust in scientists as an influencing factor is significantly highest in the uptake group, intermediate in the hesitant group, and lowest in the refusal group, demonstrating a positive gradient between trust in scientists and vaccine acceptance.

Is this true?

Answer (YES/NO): NO